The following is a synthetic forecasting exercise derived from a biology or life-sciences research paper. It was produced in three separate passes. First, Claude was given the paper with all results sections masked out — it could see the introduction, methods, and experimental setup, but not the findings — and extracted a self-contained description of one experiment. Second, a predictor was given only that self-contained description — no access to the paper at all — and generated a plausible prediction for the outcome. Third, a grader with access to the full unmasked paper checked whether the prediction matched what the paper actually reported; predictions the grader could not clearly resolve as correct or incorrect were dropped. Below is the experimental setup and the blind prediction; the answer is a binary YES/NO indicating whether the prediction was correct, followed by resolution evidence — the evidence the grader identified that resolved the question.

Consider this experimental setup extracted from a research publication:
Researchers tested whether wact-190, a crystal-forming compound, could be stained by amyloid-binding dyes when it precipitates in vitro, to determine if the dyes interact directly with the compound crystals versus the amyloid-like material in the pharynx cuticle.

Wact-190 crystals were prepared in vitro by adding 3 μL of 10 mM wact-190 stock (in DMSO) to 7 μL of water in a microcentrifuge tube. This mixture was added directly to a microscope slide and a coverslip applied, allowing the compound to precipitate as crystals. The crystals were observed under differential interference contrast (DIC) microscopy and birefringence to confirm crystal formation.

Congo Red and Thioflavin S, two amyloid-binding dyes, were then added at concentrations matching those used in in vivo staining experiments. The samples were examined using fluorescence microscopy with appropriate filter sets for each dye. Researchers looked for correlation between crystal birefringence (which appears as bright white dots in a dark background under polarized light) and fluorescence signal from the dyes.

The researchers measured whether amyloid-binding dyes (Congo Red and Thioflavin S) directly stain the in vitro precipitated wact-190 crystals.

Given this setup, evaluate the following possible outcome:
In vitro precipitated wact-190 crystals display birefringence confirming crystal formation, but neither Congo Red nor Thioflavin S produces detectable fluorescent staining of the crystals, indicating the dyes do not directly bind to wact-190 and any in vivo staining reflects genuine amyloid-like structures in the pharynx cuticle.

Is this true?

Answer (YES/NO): YES